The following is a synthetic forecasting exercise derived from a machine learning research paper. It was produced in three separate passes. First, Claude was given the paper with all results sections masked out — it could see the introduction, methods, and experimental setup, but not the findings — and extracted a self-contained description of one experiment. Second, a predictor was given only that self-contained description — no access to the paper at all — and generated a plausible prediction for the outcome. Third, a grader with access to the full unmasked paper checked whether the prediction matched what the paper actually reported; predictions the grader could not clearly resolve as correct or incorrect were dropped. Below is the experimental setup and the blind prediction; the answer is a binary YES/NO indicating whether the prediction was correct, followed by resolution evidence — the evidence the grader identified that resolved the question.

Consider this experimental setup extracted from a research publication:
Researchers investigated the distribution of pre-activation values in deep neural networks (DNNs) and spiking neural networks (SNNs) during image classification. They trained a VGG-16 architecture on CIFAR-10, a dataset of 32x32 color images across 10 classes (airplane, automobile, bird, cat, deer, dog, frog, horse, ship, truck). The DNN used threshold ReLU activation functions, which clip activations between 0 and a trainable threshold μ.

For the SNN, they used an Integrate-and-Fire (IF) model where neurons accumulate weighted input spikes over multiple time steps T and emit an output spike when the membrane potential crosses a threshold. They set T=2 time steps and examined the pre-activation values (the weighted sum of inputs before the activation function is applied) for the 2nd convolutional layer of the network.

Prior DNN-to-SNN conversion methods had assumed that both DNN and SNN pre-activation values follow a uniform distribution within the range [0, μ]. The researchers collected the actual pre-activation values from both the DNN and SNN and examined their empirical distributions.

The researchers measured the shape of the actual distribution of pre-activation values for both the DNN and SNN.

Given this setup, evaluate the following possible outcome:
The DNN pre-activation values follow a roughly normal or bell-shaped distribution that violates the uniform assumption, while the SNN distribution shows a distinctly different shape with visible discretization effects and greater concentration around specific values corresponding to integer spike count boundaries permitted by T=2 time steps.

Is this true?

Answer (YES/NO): NO